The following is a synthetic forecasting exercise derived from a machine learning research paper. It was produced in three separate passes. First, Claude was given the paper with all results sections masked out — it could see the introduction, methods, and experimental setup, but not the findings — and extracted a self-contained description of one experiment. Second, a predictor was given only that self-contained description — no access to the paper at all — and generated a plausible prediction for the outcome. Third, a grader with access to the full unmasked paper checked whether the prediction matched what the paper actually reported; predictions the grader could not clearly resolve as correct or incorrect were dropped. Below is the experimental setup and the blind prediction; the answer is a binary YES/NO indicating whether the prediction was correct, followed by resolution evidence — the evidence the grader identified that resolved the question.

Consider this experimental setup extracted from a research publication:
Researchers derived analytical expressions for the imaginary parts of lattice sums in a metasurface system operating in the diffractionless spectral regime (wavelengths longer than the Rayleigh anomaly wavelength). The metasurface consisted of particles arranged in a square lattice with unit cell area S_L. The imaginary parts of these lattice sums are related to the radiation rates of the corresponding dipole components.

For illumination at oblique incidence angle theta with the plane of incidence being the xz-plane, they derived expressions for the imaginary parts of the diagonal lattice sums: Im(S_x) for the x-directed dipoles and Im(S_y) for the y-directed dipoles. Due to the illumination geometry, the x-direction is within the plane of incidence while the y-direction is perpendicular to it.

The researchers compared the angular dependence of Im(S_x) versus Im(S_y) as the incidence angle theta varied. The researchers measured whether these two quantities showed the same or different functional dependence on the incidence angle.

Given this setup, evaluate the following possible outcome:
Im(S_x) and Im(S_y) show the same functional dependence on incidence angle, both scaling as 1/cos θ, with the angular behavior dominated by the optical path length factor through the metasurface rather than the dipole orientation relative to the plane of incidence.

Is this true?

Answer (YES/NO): NO